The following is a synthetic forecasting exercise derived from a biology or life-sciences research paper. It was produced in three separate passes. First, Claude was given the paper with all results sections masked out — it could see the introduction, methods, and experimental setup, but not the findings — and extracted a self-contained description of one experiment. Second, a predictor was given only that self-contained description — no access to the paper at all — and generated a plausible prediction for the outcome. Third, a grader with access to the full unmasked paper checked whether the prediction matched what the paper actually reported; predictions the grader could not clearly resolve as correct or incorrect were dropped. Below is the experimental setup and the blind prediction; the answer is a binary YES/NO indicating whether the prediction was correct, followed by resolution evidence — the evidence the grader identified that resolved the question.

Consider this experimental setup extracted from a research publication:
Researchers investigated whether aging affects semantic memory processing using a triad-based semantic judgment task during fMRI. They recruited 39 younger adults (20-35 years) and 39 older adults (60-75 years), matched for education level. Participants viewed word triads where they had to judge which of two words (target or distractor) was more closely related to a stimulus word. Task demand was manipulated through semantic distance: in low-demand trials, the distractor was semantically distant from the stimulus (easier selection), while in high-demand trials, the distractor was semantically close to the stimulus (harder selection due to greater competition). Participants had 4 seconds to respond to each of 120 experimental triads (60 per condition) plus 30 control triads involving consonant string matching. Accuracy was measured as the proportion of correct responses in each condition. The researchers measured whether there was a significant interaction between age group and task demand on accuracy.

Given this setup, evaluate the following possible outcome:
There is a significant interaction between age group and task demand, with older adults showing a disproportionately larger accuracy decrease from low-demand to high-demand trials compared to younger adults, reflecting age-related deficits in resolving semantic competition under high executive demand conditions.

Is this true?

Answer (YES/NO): NO